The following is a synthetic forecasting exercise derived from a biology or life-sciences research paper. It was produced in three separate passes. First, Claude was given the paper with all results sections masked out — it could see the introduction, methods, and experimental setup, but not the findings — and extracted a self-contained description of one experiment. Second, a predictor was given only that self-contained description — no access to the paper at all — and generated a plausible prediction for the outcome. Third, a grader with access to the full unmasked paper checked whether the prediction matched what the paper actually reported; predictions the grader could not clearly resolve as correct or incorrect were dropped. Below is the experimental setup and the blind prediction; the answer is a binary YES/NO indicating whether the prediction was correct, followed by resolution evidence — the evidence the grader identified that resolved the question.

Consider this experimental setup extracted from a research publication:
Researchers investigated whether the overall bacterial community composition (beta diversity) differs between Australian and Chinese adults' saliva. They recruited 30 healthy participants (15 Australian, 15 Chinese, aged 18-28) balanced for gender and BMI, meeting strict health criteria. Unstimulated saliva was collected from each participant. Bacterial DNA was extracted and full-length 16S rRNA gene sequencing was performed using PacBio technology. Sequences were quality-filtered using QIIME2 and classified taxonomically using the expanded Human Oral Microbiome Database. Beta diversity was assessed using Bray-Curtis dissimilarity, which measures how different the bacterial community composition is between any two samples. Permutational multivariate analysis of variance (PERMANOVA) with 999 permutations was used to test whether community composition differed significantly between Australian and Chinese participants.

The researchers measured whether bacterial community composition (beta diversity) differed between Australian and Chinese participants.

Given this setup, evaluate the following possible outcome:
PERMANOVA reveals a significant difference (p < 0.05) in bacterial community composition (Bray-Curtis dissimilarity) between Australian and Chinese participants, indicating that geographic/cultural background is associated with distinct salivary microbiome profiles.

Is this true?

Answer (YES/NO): YES